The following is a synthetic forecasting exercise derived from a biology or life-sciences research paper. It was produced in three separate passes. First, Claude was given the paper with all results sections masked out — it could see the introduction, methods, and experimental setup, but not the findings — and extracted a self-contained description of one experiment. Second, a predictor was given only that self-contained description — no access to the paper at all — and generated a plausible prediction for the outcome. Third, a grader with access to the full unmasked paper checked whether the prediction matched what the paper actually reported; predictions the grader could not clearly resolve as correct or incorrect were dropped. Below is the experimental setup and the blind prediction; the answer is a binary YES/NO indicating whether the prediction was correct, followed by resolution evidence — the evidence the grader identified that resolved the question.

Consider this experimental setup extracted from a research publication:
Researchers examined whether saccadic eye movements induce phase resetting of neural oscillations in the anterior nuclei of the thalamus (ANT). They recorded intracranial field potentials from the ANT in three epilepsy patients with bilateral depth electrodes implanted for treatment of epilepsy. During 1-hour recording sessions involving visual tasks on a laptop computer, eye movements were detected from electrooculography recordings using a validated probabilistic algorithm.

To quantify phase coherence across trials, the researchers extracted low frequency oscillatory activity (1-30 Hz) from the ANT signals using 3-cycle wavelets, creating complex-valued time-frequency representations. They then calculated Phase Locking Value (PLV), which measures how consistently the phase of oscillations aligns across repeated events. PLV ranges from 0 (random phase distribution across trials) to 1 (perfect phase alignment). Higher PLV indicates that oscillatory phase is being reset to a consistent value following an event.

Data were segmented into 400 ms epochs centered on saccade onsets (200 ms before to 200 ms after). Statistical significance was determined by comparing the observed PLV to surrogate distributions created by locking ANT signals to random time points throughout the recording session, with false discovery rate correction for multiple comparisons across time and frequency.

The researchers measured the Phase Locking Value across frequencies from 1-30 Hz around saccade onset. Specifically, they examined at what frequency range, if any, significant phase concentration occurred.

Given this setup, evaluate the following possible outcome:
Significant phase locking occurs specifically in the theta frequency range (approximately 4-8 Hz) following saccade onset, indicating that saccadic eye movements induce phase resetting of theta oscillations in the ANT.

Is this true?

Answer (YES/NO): NO